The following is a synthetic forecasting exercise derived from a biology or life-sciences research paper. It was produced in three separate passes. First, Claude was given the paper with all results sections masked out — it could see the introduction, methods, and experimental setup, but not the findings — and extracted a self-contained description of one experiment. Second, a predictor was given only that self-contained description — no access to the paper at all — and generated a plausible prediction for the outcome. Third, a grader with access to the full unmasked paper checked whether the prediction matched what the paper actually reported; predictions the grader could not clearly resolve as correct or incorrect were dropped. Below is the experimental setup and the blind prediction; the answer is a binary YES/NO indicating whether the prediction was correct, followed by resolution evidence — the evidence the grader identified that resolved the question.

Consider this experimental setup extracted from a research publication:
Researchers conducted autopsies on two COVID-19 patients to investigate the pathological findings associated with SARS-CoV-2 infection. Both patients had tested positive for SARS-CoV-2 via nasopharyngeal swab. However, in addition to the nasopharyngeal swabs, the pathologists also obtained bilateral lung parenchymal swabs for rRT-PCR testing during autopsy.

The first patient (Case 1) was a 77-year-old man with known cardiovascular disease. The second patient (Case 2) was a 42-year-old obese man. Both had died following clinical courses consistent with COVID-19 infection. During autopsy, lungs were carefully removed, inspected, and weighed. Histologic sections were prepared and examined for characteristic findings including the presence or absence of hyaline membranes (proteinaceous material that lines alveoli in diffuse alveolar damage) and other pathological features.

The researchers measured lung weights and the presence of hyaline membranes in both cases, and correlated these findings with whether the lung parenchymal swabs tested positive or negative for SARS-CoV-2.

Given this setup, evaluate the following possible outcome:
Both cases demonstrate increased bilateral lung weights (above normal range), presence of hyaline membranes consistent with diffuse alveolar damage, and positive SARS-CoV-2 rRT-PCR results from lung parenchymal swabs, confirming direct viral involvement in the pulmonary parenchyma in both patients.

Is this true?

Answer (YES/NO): NO